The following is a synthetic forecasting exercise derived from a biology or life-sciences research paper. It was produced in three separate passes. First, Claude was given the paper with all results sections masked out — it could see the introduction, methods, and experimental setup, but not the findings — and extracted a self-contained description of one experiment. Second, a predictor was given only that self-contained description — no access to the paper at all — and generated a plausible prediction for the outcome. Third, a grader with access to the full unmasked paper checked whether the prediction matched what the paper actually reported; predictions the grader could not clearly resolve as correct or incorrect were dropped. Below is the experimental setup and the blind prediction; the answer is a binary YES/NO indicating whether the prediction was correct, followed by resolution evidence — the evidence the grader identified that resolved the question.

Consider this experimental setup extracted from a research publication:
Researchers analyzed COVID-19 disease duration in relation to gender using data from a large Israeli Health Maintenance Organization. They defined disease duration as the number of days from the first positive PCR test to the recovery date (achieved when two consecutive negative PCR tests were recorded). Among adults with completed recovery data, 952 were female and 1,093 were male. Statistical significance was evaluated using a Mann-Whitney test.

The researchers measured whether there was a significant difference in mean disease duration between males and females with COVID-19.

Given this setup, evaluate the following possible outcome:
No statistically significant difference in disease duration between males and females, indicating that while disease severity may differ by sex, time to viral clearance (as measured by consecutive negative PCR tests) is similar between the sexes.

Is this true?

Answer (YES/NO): YES